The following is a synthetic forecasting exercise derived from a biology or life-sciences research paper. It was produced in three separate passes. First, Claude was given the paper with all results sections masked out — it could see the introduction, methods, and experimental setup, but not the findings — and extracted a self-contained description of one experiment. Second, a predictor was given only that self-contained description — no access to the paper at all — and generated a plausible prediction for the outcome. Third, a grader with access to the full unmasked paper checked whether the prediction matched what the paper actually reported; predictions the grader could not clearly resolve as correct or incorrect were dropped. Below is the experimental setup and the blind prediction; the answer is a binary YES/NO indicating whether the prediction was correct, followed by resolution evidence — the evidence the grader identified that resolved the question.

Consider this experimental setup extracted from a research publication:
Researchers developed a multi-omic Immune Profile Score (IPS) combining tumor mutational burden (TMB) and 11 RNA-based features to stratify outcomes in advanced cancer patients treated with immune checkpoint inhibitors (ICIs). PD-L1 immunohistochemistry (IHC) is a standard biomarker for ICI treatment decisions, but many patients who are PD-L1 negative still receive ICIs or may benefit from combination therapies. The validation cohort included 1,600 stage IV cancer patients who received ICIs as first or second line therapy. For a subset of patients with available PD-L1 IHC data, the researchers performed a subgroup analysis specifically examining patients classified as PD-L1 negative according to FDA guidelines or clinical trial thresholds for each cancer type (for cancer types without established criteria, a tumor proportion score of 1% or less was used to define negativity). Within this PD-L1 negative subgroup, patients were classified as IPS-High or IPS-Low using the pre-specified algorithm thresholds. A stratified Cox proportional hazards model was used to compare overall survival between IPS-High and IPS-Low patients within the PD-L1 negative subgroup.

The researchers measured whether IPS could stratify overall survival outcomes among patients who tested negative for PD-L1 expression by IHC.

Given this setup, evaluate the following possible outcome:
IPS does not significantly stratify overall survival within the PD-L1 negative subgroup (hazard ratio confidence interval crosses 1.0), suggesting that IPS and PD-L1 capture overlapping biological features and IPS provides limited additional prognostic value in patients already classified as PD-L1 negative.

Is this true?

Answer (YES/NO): NO